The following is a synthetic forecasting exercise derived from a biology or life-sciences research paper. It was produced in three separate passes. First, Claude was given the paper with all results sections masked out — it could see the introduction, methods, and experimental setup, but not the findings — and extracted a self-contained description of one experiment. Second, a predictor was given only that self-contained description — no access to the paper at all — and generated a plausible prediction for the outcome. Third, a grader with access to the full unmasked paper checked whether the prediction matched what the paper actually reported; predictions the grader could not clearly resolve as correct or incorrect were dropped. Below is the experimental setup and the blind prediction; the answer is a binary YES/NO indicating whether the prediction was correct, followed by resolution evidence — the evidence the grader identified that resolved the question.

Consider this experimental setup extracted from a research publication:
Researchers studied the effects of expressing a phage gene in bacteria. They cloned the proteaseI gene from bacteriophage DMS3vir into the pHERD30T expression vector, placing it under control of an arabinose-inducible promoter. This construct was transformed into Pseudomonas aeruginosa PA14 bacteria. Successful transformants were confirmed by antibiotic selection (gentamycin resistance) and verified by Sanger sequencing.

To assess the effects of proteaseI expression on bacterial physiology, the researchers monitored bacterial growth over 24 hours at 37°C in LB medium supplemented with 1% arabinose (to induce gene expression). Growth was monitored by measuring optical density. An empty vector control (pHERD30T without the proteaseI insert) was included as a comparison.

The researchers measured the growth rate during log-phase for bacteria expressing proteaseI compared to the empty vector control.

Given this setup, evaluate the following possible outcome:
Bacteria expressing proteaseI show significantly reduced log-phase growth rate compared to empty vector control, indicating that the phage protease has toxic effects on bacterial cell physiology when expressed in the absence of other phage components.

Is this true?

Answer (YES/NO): YES